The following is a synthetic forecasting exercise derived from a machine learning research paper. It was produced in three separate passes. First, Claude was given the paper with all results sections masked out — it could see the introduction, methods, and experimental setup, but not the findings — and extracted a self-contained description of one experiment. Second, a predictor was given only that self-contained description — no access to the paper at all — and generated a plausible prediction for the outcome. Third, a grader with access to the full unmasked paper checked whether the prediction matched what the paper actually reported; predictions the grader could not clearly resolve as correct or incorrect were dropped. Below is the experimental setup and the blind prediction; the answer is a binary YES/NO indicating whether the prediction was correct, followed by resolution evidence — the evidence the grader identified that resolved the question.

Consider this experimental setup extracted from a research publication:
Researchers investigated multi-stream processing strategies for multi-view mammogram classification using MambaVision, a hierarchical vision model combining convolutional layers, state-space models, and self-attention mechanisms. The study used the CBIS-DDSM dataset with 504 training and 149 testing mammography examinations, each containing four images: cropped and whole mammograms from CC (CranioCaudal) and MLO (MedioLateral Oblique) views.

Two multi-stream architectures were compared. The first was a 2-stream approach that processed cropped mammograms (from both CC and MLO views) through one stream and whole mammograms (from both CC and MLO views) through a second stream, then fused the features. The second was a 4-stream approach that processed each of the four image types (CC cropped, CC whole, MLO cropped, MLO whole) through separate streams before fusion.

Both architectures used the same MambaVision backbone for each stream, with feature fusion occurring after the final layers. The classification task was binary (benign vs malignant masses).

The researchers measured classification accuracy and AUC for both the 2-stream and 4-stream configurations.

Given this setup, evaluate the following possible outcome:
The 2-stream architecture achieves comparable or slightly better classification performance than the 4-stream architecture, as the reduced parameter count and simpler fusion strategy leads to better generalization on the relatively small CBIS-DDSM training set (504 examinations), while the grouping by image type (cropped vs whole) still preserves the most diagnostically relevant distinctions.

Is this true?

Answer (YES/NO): YES